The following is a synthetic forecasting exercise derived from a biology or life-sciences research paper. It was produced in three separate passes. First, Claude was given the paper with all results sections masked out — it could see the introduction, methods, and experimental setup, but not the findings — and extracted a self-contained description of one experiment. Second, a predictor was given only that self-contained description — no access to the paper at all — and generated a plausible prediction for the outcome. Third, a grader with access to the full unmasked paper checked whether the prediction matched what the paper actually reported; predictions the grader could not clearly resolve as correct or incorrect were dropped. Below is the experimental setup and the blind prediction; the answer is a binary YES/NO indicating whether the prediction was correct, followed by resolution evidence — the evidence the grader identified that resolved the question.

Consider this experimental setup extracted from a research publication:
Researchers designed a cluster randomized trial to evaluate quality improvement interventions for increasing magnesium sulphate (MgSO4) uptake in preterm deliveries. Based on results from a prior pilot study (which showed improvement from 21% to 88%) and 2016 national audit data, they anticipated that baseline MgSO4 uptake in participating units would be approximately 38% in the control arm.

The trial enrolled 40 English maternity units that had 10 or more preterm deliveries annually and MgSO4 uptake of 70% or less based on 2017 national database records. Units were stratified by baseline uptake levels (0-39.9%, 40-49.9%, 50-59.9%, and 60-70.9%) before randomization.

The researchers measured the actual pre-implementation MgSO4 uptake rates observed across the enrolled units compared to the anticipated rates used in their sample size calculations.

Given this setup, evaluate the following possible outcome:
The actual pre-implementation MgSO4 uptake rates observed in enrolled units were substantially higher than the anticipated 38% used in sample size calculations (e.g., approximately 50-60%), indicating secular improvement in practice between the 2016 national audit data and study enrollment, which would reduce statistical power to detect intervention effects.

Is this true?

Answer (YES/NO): NO